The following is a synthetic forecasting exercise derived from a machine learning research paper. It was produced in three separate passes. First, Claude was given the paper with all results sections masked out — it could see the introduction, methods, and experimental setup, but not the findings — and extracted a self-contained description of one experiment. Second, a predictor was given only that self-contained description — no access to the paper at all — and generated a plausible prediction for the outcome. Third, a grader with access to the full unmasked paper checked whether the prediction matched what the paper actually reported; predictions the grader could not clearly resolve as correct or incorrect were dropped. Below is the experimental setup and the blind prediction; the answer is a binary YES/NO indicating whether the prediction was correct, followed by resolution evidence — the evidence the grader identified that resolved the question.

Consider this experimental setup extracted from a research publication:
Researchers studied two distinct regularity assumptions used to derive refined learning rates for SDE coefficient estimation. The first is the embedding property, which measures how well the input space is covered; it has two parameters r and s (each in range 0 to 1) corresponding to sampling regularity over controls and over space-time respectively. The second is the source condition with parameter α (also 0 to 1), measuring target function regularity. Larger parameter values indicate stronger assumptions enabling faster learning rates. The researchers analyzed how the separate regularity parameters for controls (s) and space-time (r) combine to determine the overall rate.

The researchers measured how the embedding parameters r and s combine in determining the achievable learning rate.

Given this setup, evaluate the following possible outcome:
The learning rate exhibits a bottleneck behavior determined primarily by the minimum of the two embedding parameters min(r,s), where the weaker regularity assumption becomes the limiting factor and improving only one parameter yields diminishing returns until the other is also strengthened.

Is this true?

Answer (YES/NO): YES